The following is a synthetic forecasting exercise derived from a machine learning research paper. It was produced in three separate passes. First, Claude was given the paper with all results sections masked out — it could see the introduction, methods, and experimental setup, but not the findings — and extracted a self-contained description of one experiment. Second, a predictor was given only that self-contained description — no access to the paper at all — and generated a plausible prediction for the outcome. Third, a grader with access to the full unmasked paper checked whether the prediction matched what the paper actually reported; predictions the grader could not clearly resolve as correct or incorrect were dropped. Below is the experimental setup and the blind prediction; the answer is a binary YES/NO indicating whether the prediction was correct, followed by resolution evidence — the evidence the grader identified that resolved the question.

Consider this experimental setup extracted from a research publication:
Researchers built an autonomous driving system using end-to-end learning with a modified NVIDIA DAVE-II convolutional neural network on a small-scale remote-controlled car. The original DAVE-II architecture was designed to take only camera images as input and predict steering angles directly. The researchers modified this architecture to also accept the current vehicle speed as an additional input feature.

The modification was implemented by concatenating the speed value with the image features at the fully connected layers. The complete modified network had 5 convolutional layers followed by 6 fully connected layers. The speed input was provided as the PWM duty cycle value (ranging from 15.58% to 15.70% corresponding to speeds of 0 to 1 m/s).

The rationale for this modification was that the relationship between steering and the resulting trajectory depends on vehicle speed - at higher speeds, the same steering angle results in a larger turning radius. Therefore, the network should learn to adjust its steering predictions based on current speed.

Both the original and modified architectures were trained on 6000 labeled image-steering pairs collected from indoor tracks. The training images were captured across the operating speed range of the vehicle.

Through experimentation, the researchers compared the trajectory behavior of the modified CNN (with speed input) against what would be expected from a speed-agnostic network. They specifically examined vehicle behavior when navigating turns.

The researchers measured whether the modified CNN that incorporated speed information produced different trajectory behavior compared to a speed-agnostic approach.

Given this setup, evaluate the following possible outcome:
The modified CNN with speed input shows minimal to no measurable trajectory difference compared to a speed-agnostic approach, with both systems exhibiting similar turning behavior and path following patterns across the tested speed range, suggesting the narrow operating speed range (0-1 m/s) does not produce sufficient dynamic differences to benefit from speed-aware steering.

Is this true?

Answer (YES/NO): NO